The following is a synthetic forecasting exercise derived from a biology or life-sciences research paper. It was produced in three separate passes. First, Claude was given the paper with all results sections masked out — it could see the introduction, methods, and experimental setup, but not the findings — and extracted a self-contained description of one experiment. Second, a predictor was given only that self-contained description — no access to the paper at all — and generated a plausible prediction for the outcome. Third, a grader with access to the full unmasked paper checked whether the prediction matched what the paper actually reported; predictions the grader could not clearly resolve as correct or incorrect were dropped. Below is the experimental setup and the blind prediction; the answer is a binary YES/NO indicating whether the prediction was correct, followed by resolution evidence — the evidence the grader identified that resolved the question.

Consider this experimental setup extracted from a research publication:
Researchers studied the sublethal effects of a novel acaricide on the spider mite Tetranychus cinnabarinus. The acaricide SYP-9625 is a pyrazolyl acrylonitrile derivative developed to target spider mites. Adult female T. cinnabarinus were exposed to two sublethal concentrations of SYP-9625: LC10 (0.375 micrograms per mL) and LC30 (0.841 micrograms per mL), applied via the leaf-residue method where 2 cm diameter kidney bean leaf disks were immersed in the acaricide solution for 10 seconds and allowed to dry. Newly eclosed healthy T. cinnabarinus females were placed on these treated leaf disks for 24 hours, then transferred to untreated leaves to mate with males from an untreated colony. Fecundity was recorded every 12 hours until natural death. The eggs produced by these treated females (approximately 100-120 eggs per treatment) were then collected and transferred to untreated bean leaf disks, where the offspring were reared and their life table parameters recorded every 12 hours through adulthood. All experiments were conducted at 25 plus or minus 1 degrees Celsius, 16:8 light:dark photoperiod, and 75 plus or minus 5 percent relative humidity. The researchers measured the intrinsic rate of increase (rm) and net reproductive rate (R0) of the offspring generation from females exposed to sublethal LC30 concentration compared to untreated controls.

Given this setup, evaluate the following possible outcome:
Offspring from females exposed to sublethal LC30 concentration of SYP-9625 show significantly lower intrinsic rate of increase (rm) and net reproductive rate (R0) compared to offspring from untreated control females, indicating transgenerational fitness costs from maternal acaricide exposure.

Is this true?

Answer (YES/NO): YES